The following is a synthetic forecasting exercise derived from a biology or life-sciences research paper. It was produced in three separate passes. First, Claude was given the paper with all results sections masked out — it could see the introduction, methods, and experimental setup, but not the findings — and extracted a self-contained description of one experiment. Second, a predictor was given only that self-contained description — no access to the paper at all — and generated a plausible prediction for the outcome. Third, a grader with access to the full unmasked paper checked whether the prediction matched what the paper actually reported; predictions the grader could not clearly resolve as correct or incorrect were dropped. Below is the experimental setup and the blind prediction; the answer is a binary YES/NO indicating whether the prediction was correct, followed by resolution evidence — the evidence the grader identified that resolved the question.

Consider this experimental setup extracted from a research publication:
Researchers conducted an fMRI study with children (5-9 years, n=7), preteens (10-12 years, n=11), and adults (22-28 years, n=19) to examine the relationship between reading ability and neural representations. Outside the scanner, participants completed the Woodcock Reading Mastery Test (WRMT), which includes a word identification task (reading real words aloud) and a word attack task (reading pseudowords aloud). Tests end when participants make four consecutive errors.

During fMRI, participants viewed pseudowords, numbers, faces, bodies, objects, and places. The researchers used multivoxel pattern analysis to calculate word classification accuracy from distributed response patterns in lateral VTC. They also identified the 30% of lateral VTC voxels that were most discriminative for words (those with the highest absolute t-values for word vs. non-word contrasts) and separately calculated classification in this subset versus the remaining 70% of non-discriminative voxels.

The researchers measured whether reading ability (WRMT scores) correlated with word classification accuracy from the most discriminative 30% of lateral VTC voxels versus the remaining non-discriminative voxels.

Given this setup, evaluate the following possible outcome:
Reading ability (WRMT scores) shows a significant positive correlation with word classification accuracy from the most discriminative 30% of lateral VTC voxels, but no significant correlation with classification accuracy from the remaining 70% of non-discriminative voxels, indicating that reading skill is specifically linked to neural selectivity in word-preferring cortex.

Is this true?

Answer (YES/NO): YES